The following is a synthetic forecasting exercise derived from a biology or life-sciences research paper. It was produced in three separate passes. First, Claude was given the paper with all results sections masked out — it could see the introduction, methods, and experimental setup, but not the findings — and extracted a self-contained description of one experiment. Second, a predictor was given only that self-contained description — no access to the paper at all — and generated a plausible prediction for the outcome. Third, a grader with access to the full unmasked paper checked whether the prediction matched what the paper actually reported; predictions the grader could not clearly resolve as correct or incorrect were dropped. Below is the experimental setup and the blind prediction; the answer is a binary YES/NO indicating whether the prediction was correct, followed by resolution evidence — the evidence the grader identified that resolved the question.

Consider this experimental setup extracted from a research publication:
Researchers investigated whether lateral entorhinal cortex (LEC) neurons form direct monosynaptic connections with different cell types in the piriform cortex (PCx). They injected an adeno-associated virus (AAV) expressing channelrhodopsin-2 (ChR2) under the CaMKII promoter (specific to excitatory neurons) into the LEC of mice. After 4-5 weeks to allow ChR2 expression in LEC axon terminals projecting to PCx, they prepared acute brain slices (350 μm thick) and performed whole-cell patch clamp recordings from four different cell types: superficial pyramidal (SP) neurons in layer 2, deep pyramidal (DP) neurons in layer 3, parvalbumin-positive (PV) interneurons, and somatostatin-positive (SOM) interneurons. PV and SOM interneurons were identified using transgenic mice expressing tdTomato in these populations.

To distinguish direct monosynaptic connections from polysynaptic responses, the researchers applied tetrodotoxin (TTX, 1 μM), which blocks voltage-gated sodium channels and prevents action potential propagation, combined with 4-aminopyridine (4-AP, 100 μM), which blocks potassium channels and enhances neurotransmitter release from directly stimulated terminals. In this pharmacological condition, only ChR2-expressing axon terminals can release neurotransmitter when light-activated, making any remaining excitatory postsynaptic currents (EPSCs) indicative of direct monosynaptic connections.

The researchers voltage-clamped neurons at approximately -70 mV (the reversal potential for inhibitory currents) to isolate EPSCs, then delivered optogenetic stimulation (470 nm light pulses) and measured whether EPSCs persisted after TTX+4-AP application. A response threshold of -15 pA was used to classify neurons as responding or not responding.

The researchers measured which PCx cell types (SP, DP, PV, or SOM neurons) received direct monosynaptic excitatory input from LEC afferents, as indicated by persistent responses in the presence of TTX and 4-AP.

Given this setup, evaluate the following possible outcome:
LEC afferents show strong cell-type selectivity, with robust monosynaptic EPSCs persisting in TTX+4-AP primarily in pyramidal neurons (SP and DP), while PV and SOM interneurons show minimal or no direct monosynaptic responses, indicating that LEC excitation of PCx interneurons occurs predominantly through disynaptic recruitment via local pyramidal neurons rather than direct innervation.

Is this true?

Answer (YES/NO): NO